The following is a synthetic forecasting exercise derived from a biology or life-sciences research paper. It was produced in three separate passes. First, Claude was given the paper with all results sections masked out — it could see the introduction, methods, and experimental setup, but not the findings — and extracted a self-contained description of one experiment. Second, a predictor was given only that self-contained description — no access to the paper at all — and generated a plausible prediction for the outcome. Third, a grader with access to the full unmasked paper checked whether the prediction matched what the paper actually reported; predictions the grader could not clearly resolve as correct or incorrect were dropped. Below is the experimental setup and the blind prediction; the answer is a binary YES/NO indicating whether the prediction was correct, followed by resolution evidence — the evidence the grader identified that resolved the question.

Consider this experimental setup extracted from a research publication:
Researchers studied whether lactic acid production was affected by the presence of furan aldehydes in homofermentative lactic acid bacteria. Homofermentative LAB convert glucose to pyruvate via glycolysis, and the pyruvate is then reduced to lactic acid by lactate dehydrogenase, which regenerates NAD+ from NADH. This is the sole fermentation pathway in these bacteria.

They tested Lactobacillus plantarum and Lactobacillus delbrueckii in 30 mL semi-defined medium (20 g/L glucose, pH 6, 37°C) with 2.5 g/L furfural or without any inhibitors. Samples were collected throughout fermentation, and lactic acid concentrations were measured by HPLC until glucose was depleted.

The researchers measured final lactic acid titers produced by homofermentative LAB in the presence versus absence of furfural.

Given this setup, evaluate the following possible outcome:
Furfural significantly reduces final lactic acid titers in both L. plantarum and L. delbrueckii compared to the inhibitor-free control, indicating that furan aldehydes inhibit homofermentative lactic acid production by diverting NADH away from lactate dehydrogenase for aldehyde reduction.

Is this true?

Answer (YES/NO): NO